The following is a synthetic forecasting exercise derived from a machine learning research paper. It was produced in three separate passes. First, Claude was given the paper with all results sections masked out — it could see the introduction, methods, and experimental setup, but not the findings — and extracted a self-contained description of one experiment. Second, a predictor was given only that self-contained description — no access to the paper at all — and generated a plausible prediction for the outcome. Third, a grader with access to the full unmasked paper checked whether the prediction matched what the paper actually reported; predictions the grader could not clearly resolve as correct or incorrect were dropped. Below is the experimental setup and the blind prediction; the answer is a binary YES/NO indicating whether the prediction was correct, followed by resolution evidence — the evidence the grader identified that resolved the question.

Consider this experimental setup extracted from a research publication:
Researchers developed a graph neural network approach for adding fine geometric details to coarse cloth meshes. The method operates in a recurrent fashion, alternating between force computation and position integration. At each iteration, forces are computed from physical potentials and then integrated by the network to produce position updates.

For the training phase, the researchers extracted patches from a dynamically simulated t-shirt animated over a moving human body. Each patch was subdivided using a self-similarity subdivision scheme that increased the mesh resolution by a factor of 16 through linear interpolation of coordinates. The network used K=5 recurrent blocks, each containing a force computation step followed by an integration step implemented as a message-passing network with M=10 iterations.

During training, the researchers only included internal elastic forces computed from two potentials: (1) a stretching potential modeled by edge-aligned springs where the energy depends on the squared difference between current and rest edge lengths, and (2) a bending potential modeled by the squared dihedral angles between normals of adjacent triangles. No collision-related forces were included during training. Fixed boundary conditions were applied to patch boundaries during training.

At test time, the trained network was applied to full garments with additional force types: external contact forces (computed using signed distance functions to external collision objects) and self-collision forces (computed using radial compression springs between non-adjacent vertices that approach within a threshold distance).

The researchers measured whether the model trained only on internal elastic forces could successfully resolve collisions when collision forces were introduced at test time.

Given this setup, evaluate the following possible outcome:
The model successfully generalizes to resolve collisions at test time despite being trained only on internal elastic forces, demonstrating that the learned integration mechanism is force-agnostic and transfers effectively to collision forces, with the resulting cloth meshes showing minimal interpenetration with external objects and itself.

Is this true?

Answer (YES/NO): YES